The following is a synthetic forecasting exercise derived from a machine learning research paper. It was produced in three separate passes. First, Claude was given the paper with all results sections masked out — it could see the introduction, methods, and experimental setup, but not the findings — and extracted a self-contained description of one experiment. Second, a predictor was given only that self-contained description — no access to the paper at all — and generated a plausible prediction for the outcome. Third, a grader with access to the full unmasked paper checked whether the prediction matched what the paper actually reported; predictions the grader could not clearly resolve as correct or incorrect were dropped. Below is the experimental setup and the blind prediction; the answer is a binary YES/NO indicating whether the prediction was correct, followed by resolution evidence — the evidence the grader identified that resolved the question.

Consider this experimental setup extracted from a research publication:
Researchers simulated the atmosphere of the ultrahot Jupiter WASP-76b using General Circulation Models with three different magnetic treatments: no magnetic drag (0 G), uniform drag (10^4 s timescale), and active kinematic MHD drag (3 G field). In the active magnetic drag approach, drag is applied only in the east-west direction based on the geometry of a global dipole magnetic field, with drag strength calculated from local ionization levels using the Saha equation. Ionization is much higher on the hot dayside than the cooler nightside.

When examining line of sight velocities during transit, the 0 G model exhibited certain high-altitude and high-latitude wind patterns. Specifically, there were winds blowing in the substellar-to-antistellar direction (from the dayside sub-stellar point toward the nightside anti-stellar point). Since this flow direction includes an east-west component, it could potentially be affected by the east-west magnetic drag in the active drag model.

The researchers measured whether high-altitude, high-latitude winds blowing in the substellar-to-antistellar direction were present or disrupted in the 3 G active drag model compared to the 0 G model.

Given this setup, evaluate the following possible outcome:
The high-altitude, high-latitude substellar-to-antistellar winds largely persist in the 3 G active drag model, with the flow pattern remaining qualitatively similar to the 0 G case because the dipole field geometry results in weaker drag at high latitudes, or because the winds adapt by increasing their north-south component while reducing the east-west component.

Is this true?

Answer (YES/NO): NO